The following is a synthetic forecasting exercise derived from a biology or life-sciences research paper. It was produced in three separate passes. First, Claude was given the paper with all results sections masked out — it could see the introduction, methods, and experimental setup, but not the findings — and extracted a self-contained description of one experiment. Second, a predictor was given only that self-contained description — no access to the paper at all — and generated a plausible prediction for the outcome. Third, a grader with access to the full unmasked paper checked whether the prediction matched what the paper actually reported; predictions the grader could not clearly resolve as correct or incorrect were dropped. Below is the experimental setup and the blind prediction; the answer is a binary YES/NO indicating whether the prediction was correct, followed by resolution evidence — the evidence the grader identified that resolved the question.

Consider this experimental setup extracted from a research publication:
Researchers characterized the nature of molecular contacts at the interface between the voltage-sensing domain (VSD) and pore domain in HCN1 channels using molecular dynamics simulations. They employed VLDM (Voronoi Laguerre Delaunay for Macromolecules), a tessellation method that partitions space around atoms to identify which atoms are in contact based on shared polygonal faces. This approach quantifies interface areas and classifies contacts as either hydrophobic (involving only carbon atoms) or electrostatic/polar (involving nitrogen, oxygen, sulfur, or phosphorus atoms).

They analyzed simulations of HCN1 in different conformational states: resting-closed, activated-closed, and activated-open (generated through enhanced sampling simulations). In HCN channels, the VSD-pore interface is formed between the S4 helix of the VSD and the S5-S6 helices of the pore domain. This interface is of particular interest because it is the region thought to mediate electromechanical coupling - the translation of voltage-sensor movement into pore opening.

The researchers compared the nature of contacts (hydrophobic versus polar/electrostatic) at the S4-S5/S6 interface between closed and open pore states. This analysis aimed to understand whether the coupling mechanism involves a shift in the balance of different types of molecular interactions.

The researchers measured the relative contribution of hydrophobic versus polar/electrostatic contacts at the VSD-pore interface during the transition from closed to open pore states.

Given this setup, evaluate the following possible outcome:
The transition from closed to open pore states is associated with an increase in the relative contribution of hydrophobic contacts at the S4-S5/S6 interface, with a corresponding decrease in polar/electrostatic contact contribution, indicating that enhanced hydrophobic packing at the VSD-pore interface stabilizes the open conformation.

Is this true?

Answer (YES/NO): NO